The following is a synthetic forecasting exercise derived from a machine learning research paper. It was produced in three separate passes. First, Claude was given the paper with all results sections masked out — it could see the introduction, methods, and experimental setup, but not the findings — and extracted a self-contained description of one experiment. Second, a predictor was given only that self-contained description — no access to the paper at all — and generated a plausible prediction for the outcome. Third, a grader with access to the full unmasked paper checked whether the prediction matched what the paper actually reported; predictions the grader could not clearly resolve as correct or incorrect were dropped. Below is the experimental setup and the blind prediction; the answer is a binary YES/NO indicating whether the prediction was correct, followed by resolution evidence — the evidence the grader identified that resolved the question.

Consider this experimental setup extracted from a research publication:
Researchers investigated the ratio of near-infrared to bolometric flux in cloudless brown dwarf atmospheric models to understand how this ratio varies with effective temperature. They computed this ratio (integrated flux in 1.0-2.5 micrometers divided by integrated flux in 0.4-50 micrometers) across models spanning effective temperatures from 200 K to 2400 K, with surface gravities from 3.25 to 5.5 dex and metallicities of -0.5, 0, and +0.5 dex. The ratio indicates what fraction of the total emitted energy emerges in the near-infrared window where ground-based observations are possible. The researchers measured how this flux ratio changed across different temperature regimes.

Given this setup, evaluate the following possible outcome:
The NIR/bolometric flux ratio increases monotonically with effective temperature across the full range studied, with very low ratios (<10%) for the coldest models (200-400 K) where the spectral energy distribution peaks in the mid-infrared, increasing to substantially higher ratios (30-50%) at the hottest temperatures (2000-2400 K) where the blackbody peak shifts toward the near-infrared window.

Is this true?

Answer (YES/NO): NO